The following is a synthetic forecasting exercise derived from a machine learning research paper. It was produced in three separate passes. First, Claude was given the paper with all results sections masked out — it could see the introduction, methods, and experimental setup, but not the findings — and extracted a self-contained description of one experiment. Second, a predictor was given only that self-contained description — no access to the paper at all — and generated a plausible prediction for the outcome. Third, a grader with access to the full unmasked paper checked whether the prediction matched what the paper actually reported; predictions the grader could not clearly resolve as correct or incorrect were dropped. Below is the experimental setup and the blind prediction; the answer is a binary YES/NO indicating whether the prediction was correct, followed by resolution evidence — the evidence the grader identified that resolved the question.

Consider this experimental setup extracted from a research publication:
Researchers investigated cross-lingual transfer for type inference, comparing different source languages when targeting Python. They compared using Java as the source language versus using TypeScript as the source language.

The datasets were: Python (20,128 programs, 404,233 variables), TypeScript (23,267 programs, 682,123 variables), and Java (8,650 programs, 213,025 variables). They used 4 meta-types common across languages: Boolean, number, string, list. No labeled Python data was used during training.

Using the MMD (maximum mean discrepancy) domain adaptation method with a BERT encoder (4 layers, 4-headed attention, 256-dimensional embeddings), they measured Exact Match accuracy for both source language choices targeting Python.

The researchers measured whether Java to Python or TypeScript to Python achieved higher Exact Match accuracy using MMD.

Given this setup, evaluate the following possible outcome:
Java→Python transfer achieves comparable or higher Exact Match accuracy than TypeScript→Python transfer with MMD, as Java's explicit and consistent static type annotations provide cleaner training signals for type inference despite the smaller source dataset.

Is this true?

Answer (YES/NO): NO